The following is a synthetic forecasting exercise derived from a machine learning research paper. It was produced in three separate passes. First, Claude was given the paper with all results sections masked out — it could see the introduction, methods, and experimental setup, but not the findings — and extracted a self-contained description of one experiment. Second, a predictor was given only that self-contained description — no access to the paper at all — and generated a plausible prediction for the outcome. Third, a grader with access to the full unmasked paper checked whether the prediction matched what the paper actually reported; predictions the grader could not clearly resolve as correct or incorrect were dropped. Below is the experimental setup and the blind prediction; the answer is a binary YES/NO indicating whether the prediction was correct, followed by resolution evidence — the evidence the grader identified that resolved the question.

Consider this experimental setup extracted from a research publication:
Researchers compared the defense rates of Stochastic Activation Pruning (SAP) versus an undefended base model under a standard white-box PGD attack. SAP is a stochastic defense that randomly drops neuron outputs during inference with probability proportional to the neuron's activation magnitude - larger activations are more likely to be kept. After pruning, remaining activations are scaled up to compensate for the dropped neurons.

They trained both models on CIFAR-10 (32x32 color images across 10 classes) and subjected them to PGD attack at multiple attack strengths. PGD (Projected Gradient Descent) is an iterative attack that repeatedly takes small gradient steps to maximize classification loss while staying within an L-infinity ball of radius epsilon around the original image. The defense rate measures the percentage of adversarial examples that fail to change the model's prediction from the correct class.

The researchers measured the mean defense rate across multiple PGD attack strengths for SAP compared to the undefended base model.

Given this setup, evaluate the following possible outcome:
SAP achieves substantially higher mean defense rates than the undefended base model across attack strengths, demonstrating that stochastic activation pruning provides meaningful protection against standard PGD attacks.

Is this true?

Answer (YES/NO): NO